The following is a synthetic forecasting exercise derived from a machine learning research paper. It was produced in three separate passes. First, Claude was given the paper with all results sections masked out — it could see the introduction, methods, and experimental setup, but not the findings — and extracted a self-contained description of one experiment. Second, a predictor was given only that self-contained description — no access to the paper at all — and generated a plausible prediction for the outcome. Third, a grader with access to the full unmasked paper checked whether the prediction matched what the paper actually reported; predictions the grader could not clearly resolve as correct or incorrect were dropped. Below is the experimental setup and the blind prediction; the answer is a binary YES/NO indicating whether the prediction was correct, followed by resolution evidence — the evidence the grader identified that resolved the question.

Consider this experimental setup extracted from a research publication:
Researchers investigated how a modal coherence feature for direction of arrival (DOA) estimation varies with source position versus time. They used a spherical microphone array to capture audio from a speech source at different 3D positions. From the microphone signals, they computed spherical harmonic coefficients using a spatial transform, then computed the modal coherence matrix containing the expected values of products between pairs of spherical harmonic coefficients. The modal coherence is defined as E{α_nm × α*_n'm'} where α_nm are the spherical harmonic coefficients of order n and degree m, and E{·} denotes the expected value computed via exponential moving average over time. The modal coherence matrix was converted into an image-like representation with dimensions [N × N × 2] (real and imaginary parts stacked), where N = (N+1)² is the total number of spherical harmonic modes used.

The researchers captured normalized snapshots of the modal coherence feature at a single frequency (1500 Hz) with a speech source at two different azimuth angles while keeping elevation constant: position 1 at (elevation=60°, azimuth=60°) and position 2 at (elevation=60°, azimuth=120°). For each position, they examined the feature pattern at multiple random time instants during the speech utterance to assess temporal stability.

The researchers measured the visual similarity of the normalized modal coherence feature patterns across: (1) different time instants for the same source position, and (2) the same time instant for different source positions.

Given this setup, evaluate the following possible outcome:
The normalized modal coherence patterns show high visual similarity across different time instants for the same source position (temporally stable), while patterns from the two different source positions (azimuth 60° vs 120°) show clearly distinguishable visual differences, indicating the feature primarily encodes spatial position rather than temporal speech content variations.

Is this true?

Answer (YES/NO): YES